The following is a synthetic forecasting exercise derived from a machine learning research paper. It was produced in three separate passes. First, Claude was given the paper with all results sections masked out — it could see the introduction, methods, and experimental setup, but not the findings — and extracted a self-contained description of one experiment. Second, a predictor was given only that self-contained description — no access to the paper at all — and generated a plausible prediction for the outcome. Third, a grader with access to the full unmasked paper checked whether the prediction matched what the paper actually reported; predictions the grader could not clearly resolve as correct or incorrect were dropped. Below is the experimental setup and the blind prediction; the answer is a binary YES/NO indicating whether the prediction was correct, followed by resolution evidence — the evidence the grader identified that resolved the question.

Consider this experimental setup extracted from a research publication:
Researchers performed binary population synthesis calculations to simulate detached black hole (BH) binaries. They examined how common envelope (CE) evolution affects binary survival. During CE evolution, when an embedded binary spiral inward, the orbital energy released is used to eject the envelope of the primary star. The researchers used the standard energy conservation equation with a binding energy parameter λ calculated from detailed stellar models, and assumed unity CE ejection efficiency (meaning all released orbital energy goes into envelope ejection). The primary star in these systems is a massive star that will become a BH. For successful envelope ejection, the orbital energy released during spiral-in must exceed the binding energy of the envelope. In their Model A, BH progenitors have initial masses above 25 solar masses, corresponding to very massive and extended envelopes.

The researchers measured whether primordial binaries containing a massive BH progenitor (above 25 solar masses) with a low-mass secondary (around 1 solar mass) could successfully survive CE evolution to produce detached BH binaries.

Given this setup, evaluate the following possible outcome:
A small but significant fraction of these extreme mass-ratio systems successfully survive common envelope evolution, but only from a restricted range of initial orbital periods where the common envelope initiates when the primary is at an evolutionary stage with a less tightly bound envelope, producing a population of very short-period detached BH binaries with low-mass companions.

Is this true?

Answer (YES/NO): NO